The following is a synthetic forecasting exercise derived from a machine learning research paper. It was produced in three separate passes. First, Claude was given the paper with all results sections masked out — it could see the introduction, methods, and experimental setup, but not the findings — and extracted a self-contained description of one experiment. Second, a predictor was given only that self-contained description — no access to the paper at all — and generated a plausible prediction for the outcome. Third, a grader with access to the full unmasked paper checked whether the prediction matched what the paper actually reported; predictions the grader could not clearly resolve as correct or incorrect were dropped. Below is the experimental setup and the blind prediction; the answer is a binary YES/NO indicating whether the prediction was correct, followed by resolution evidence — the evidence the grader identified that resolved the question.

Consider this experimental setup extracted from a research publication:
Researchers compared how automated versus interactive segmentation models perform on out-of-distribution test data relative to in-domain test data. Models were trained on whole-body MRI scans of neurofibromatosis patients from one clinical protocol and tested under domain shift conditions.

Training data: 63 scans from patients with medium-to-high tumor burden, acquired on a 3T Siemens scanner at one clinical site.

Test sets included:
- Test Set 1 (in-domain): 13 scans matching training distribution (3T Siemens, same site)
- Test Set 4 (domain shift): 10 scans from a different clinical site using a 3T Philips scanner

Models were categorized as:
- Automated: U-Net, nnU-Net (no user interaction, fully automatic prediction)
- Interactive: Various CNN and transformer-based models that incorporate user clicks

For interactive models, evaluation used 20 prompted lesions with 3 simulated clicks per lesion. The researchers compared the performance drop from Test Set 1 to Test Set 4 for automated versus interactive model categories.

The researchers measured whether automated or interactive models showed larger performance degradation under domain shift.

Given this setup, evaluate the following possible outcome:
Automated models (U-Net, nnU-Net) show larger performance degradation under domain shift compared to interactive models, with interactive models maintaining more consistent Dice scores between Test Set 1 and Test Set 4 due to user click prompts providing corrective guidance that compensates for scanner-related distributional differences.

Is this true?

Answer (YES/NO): NO